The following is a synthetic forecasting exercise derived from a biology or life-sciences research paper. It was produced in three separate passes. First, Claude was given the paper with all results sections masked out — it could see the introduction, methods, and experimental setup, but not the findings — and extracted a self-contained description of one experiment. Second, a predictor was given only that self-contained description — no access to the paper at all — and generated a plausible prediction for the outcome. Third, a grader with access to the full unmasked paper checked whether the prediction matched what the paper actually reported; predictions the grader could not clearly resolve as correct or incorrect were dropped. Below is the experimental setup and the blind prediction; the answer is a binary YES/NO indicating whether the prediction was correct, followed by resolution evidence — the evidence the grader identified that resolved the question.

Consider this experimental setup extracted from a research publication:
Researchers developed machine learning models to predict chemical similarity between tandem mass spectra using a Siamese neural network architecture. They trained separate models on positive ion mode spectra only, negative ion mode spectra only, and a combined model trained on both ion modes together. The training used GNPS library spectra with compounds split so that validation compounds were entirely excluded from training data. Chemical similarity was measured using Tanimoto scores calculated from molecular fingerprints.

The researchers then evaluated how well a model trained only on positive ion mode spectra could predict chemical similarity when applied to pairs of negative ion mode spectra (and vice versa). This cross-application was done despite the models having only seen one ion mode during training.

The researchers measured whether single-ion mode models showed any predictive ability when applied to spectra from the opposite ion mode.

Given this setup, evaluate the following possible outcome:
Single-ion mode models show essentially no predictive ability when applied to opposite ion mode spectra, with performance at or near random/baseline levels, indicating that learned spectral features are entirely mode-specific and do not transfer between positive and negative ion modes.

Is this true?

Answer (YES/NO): NO